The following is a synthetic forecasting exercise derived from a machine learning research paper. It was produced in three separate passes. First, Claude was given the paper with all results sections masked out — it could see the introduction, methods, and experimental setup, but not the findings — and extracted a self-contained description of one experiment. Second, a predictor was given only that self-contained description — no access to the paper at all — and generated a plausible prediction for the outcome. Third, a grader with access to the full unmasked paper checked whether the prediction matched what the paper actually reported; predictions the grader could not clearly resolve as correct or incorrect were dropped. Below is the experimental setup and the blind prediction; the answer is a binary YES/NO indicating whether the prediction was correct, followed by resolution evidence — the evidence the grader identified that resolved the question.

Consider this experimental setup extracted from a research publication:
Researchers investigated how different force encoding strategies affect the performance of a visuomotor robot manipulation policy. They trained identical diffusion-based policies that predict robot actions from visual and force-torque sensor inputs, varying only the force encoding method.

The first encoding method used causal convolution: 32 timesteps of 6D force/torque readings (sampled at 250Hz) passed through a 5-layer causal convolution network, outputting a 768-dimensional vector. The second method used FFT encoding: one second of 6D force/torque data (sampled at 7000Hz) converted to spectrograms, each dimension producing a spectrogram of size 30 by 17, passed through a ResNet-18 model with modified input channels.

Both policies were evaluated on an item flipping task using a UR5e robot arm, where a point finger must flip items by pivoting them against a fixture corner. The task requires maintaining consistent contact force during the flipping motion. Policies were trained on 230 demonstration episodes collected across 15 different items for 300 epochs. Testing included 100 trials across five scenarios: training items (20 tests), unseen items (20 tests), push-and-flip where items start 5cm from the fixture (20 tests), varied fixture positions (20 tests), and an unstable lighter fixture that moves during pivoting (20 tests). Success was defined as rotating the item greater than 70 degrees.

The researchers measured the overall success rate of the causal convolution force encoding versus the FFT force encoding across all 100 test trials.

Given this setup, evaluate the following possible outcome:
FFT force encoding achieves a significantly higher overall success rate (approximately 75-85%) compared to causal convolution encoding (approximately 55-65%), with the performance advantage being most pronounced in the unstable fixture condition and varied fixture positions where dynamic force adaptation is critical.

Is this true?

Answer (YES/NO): NO